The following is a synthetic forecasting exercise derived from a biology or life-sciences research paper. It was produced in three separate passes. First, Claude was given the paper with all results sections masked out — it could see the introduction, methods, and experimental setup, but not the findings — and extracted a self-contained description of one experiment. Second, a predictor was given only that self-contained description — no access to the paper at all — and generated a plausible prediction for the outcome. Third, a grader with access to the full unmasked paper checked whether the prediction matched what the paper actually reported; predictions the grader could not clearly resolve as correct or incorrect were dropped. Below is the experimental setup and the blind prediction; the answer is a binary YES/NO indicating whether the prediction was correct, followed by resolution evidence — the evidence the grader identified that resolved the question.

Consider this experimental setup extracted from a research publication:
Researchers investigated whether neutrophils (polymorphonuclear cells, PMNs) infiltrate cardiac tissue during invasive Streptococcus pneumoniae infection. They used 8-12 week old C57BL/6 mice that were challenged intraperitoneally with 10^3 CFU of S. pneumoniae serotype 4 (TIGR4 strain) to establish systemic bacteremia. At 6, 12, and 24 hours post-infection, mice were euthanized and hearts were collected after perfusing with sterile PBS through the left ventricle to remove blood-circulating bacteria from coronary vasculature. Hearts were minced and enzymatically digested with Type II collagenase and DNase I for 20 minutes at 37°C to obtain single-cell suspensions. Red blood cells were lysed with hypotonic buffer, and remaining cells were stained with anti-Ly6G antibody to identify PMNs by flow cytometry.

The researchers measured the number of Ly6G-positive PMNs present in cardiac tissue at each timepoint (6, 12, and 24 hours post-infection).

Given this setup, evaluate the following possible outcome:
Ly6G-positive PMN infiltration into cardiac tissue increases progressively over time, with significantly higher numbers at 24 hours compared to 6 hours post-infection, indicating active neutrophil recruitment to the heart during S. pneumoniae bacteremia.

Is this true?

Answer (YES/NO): NO